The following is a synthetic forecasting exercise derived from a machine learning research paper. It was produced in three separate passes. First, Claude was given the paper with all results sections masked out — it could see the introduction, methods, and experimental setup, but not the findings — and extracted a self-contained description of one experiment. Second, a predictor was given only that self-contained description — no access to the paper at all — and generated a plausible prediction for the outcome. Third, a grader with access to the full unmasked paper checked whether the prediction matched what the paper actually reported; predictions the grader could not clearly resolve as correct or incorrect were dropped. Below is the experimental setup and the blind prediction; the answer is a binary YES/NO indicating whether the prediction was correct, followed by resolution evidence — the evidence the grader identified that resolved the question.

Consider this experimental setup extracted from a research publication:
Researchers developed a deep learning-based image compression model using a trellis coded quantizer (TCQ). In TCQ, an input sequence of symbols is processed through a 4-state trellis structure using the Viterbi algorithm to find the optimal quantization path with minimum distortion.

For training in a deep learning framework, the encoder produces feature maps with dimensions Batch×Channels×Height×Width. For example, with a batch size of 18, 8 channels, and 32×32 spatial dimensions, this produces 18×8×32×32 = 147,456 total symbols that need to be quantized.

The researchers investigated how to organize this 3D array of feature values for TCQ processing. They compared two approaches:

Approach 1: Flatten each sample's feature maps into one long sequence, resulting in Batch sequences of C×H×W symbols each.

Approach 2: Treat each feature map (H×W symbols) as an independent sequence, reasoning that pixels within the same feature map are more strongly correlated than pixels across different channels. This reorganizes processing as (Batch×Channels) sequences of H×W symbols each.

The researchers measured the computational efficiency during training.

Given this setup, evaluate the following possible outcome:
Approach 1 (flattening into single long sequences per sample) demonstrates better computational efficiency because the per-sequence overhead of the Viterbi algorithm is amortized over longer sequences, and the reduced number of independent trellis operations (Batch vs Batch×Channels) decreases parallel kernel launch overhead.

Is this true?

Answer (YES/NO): NO